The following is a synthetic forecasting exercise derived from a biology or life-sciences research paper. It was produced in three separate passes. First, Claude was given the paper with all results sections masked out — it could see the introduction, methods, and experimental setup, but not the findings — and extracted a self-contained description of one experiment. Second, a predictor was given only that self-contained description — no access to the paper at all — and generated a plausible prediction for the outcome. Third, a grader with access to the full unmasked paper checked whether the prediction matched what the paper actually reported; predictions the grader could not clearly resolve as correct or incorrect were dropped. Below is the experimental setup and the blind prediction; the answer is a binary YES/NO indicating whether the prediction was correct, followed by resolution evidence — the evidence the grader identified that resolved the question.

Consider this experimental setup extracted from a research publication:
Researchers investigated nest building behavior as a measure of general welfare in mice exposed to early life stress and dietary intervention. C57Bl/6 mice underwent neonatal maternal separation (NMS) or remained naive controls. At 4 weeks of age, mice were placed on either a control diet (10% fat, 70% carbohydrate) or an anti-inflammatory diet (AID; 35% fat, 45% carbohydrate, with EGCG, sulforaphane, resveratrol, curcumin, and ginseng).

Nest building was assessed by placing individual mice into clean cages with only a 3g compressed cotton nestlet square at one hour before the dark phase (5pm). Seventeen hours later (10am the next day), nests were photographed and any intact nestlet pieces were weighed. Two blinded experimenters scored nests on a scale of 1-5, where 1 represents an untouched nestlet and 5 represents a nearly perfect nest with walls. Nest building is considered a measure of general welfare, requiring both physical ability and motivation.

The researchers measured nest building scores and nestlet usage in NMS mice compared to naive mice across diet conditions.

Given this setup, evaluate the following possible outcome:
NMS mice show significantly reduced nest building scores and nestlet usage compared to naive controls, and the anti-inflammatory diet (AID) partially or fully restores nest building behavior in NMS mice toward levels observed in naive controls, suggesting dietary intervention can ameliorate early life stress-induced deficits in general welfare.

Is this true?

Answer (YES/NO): NO